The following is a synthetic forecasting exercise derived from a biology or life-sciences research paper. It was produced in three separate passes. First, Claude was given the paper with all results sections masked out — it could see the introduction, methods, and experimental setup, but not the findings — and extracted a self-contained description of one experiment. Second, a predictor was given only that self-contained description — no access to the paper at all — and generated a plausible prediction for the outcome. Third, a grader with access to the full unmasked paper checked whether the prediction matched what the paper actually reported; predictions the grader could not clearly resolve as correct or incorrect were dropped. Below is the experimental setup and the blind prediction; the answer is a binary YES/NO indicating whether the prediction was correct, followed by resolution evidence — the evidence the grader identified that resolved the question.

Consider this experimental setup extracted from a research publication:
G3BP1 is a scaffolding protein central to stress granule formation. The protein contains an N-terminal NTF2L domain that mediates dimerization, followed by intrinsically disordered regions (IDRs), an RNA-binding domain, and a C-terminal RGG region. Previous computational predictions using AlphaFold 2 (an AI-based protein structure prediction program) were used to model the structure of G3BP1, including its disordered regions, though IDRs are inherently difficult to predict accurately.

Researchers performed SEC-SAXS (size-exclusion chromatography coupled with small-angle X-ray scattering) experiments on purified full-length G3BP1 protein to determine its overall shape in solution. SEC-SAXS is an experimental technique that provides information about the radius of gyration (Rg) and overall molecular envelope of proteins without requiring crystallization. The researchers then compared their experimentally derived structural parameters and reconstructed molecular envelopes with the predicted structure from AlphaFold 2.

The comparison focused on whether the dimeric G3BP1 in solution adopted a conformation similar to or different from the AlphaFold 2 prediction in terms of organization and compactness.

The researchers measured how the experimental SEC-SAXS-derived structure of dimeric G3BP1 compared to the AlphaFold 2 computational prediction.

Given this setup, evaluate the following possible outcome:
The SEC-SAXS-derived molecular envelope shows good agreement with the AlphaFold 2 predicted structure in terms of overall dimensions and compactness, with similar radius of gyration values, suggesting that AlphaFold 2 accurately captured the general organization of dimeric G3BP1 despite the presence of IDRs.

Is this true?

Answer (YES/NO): NO